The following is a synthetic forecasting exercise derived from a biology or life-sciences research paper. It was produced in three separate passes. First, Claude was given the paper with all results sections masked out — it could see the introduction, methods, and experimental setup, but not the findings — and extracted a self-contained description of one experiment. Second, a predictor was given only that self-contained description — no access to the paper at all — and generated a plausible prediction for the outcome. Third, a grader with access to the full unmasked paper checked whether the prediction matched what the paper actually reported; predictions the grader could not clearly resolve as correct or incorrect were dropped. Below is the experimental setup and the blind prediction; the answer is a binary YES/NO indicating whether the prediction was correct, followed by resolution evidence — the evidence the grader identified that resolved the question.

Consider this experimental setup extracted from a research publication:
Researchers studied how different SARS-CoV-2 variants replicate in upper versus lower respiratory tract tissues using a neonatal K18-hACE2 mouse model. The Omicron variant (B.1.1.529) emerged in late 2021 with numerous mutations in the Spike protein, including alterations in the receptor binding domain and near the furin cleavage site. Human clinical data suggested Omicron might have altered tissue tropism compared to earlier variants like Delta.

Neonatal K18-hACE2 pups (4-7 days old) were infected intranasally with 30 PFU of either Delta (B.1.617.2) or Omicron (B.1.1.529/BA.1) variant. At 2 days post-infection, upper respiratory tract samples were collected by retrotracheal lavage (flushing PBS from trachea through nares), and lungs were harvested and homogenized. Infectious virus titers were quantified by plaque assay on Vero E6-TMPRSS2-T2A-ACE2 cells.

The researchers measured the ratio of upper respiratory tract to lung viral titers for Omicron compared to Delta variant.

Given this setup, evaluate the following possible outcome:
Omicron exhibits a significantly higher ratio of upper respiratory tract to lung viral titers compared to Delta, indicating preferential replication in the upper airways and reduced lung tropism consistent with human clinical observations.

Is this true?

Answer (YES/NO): NO